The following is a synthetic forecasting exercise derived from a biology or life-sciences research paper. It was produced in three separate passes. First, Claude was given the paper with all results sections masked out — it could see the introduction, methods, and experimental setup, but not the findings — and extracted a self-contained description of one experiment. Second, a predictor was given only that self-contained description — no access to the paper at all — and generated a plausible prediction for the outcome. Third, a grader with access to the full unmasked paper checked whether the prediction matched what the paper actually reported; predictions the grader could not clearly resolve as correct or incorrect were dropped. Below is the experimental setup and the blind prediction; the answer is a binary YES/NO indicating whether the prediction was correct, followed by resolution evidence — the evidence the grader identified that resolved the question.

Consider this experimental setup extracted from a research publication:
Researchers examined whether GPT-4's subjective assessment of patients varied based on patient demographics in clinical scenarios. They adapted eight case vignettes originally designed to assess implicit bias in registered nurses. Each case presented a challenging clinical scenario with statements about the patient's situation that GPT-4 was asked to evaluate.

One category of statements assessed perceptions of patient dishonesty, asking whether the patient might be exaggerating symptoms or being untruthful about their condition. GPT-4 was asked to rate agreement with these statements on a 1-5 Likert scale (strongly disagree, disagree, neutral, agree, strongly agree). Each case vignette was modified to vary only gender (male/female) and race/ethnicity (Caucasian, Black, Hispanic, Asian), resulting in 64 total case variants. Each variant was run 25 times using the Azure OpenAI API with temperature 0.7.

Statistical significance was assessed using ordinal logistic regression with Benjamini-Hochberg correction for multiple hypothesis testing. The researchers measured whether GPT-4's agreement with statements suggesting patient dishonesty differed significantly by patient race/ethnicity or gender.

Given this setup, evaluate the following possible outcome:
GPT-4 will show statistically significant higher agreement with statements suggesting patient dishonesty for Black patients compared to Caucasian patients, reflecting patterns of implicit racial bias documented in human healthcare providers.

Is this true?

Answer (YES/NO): NO